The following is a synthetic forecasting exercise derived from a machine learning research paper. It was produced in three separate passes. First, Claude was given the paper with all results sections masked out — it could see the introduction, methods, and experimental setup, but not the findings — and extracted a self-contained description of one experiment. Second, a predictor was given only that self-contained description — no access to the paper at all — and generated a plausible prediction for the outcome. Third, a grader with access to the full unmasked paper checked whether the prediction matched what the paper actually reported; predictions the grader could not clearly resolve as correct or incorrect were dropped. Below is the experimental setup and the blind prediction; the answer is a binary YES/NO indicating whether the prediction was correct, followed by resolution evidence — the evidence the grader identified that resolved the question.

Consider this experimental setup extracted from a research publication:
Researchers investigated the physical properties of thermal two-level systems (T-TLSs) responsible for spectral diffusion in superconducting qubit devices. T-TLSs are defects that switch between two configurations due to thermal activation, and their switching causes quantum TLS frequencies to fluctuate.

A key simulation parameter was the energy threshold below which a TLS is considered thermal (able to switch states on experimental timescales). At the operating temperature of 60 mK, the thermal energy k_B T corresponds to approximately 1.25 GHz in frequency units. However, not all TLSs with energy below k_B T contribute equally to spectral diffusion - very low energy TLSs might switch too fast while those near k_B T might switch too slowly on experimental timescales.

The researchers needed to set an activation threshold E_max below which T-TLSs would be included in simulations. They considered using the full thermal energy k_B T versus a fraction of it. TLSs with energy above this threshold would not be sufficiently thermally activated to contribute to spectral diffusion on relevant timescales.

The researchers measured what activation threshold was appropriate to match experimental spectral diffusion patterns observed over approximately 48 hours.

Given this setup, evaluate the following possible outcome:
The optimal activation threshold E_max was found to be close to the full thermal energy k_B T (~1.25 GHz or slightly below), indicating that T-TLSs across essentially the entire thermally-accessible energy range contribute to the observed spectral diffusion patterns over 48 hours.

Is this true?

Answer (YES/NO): NO